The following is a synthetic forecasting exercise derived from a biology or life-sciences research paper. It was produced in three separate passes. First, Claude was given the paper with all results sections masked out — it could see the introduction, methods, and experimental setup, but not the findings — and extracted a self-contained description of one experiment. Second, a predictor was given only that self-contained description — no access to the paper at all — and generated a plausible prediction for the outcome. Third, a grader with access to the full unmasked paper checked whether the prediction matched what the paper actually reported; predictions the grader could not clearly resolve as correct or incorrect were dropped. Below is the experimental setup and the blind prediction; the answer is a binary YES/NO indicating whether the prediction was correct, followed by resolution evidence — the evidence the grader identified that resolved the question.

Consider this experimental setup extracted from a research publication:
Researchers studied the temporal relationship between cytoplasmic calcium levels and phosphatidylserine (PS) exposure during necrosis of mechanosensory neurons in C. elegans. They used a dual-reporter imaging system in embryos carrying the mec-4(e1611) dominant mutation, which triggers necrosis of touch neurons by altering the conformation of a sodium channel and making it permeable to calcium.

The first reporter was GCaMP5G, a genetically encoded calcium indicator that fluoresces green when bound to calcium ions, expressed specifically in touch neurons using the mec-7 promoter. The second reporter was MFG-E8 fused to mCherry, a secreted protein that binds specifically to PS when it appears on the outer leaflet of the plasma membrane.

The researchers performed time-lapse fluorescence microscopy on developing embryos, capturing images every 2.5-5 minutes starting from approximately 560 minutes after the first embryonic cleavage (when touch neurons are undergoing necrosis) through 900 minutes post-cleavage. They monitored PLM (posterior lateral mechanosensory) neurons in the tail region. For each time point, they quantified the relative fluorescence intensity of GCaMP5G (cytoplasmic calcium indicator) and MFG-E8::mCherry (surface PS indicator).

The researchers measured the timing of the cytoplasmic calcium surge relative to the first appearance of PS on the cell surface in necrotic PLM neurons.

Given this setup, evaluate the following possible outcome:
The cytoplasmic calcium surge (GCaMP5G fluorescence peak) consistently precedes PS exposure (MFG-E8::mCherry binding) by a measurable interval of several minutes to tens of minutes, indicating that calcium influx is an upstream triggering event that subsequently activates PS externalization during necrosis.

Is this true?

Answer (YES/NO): YES